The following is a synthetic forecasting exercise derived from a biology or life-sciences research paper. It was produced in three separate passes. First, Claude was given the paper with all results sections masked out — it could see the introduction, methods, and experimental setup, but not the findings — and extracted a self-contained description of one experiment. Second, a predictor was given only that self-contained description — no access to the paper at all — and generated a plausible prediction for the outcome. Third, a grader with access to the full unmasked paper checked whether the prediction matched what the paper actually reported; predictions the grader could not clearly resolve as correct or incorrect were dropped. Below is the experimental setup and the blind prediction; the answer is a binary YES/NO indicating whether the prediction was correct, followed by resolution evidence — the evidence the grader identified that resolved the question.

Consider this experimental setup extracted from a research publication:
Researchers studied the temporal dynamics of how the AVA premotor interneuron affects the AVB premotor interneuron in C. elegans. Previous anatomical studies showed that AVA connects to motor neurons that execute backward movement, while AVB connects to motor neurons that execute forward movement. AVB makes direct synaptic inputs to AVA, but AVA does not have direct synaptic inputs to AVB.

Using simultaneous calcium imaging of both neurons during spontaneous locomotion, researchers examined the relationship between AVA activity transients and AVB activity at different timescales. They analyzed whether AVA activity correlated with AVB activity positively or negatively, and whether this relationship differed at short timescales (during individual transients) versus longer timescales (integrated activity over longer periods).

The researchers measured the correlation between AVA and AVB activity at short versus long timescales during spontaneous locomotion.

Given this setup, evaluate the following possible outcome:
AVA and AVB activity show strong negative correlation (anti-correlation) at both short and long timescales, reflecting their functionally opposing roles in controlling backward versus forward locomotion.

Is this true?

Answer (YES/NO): NO